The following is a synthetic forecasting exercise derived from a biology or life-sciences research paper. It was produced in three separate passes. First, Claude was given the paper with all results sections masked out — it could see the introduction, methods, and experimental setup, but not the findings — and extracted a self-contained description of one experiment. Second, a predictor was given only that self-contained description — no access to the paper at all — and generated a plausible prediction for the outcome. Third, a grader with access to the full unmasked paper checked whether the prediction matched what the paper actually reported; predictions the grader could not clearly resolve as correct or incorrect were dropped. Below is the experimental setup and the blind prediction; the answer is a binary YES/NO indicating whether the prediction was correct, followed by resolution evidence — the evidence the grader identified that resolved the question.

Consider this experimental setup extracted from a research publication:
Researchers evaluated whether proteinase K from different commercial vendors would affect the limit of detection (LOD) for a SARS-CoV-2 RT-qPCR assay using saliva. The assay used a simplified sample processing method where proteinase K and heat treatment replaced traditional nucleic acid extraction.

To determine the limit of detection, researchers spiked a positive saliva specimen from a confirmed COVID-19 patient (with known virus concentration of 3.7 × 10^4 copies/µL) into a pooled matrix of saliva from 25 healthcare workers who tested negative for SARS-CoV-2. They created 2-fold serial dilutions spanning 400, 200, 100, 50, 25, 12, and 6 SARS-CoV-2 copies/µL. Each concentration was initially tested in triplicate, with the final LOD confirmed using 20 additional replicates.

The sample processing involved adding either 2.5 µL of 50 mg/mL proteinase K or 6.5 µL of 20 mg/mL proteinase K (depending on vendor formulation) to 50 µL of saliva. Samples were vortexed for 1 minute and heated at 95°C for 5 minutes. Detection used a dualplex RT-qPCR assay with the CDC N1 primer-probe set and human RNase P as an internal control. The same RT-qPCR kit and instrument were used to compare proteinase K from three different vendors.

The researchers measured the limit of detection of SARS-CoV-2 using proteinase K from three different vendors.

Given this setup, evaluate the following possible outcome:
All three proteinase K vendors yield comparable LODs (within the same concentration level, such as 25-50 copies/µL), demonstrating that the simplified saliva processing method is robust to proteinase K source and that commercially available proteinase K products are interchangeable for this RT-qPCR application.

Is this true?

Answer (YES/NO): YES